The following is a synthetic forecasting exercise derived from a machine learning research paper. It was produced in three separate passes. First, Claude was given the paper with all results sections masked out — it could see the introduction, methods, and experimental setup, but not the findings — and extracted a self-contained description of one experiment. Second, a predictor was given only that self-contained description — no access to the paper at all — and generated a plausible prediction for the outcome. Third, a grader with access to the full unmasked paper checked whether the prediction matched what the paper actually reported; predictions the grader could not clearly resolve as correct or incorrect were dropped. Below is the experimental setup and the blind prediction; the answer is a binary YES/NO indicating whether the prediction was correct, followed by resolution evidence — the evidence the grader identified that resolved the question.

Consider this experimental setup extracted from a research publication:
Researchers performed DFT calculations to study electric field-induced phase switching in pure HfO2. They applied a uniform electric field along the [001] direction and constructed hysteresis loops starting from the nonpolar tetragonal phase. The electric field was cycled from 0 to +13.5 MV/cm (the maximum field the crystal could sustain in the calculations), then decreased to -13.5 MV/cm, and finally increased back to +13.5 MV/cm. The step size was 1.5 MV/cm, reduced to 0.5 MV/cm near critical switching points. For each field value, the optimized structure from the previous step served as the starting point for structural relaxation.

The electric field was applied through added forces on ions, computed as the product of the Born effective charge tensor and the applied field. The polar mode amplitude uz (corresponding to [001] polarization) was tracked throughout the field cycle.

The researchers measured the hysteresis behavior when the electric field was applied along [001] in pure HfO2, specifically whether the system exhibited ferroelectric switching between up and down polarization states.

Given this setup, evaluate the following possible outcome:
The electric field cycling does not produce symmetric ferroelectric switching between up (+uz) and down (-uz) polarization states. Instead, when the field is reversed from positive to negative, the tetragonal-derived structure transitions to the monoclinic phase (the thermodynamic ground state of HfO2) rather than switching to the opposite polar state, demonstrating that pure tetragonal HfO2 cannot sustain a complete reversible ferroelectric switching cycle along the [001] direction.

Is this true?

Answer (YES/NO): NO